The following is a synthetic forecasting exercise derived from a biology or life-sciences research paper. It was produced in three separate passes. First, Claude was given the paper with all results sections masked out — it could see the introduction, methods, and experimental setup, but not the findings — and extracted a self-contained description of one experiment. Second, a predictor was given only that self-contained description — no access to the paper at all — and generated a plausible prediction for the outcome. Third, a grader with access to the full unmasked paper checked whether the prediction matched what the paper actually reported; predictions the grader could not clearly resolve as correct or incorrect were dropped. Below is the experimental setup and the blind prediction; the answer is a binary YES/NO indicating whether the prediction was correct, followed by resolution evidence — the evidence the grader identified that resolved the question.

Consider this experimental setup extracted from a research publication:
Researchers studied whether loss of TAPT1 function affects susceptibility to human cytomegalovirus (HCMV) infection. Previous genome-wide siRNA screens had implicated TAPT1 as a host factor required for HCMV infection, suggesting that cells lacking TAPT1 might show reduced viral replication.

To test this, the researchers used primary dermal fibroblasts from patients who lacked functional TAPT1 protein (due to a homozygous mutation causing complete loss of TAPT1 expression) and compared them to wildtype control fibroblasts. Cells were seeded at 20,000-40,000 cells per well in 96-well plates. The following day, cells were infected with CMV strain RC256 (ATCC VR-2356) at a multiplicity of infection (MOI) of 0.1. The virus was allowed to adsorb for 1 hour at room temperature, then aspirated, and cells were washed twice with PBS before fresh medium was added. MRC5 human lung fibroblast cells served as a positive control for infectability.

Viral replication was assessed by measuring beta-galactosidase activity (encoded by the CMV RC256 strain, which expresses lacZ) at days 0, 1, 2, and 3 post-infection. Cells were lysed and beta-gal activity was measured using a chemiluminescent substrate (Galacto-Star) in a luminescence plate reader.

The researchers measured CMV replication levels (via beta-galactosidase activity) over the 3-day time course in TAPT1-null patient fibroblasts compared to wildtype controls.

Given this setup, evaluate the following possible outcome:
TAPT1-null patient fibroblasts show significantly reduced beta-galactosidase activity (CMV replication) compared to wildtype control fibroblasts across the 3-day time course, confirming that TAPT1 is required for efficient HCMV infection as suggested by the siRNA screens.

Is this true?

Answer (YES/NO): NO